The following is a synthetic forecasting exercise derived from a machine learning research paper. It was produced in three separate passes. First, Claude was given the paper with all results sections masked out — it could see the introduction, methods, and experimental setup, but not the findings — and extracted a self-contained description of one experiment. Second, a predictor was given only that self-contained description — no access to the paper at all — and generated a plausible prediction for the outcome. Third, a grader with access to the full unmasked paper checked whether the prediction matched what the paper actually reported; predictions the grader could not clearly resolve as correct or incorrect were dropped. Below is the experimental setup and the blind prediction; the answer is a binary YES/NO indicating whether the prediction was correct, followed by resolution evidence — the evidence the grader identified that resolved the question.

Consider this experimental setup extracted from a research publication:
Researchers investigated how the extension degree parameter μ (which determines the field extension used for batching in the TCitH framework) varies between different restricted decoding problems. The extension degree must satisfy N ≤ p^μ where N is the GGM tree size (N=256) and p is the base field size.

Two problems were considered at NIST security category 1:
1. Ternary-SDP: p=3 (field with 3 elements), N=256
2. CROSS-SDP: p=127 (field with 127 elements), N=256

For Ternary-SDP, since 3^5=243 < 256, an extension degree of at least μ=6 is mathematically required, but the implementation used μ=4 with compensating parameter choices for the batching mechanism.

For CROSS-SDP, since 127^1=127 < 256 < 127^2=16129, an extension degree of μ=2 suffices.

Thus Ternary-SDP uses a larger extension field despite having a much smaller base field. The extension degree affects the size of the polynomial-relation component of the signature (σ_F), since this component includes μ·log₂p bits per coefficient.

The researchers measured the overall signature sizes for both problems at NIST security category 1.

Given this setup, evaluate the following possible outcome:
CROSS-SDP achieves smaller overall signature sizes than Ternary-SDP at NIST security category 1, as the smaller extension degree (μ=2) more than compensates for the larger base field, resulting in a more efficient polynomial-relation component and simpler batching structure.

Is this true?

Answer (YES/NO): NO